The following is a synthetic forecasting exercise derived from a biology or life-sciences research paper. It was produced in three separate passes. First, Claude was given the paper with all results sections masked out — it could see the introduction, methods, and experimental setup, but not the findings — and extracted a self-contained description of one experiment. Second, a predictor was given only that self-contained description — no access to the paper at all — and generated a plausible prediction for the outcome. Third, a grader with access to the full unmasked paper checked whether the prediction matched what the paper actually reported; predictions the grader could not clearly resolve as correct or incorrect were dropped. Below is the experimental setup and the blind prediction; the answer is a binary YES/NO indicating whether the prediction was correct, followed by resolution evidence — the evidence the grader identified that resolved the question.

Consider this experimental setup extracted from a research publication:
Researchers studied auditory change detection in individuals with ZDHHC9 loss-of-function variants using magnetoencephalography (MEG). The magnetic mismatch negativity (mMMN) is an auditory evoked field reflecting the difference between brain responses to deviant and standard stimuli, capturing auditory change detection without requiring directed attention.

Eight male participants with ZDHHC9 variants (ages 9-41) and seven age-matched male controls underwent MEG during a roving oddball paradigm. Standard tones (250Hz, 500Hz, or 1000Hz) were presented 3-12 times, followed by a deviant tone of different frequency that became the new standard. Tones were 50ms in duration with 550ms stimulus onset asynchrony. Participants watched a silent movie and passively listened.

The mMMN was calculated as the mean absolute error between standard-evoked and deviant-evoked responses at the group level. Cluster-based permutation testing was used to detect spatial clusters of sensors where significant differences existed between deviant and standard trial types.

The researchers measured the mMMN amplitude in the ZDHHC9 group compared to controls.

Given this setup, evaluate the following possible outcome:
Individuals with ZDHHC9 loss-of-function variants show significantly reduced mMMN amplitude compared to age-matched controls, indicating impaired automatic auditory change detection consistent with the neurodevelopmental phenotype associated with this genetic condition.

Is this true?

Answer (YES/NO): NO